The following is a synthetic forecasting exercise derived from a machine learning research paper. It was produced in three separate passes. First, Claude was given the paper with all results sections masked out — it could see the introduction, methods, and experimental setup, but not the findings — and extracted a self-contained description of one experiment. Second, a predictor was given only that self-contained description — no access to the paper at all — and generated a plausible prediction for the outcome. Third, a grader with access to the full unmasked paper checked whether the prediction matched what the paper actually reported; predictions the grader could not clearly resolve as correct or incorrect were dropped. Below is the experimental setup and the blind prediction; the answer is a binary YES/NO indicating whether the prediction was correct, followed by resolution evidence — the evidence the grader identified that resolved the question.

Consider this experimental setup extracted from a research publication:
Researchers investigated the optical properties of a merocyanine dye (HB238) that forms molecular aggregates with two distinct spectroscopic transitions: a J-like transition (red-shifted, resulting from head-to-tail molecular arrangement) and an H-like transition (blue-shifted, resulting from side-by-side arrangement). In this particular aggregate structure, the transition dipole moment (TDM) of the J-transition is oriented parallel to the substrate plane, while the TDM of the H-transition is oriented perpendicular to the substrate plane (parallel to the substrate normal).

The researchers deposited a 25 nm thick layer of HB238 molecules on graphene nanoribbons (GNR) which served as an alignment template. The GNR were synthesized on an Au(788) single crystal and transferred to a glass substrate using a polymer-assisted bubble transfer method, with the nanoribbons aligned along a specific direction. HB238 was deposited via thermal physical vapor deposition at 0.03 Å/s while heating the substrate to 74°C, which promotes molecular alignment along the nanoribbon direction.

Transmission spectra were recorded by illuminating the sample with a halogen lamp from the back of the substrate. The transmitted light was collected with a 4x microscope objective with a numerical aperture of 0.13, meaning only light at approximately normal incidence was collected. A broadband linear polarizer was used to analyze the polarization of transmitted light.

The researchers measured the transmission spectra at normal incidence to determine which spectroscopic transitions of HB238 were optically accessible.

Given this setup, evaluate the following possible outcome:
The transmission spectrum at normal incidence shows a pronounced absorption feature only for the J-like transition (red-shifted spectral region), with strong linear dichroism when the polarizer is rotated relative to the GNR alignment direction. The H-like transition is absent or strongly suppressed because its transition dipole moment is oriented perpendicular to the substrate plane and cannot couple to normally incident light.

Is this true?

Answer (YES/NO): YES